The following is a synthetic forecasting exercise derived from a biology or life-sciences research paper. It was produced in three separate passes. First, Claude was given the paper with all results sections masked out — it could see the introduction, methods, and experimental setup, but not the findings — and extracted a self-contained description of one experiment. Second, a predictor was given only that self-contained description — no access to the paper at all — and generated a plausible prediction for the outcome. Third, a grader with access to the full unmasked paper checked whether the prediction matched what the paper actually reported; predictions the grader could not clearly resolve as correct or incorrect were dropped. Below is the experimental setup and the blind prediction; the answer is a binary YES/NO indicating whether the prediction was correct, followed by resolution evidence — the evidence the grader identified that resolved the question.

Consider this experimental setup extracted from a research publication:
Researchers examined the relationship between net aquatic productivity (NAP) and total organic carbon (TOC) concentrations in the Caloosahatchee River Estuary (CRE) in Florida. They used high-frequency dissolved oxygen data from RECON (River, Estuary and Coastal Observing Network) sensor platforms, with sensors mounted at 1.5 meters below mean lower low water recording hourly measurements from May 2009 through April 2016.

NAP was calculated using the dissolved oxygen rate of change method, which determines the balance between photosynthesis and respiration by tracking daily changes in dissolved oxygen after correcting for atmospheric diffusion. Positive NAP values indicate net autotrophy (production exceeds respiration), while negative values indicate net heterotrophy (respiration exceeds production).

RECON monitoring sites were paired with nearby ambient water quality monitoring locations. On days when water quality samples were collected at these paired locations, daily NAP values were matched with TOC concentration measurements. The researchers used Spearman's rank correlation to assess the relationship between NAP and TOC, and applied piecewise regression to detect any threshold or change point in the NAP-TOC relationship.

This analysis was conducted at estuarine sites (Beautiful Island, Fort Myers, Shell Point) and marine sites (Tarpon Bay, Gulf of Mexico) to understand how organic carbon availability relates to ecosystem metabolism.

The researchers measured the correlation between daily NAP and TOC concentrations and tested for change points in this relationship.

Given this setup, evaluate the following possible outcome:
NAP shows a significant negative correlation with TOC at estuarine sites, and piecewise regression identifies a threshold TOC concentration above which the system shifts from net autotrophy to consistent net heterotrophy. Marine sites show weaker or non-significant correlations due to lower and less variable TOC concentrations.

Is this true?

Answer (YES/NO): NO